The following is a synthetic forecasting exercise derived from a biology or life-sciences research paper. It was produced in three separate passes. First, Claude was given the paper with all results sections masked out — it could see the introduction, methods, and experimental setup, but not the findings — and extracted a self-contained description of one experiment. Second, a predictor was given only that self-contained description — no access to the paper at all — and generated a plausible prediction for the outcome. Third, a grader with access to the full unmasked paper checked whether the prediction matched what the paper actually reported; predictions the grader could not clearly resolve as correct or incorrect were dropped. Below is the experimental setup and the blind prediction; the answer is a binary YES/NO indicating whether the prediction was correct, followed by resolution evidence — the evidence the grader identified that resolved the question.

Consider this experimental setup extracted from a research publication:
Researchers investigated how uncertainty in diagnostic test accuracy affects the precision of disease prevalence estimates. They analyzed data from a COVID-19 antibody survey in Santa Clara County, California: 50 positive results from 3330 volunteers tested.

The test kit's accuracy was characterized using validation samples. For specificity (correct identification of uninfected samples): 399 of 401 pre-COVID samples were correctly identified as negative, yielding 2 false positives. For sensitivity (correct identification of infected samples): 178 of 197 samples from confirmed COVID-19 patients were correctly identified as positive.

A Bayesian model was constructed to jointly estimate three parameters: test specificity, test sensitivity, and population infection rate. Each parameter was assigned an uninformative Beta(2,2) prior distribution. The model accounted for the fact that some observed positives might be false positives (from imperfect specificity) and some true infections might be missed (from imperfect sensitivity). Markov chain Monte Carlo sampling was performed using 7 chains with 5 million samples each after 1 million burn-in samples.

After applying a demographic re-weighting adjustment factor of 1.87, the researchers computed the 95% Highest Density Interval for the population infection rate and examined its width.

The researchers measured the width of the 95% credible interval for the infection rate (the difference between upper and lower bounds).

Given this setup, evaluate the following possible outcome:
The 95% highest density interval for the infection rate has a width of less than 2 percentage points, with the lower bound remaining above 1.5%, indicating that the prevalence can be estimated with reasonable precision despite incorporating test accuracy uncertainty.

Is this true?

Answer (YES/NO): NO